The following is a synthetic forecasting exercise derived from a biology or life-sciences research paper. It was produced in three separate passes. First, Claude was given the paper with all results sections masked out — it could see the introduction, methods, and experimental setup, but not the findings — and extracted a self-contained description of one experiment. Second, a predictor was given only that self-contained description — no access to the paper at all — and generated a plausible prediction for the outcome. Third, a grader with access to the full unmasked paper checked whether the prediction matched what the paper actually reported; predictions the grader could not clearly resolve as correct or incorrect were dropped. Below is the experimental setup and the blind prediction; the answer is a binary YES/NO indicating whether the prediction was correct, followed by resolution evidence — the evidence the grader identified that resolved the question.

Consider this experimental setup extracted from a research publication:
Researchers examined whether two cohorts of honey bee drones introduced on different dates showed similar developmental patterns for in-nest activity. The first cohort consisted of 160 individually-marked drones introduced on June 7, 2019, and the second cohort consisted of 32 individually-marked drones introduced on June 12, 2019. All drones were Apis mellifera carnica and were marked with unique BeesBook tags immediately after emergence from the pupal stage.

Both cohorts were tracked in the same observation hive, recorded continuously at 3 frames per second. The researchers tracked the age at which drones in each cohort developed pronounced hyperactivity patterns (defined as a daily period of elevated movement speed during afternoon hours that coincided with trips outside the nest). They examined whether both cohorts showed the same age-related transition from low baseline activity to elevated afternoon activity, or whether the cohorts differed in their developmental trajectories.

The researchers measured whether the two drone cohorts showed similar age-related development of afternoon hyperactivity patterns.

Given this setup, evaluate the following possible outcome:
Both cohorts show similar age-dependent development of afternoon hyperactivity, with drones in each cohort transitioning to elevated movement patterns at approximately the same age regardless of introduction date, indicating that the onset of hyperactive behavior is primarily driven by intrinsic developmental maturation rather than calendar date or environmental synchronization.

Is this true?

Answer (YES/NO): YES